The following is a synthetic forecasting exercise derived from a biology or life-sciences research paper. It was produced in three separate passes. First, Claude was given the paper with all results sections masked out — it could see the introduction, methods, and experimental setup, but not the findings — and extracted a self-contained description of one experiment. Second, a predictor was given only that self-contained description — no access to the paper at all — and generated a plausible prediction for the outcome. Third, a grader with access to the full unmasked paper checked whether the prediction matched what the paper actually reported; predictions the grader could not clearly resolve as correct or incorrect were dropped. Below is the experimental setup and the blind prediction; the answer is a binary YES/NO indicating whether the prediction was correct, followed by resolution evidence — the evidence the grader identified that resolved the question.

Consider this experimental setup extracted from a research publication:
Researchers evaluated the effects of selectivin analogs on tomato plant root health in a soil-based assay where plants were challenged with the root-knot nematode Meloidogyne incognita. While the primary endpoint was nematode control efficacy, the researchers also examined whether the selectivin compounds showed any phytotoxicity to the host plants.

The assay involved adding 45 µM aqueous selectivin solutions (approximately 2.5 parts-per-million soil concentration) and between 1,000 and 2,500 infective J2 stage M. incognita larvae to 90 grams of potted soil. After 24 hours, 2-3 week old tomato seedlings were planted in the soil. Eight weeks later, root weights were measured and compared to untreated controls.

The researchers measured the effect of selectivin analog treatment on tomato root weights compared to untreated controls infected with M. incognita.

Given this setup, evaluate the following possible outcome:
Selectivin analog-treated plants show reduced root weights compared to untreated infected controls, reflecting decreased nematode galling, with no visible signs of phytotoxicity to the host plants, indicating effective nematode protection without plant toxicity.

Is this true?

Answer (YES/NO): NO